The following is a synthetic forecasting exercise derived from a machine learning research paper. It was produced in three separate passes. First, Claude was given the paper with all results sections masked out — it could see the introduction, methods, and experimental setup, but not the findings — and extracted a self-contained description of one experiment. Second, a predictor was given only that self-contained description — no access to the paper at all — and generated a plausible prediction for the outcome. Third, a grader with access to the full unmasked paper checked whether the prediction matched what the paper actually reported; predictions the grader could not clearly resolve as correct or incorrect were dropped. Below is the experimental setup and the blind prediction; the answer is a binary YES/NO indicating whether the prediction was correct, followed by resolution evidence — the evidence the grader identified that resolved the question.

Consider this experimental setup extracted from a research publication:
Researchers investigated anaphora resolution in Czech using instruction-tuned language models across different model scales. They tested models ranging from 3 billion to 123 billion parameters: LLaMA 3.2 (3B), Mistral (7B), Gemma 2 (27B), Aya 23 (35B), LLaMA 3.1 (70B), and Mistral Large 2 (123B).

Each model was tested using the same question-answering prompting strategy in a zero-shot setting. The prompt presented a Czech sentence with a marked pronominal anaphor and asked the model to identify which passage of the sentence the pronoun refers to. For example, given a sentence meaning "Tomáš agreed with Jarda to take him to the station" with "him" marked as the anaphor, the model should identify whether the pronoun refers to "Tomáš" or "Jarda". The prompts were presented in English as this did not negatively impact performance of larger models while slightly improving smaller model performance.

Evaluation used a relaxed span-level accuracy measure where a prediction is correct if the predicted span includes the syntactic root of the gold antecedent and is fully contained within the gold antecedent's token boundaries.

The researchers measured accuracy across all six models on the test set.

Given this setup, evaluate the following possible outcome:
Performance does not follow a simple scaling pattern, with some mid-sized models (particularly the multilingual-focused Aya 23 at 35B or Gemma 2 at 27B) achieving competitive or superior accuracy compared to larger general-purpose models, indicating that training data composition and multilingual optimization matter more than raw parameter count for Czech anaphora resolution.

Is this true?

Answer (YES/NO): NO